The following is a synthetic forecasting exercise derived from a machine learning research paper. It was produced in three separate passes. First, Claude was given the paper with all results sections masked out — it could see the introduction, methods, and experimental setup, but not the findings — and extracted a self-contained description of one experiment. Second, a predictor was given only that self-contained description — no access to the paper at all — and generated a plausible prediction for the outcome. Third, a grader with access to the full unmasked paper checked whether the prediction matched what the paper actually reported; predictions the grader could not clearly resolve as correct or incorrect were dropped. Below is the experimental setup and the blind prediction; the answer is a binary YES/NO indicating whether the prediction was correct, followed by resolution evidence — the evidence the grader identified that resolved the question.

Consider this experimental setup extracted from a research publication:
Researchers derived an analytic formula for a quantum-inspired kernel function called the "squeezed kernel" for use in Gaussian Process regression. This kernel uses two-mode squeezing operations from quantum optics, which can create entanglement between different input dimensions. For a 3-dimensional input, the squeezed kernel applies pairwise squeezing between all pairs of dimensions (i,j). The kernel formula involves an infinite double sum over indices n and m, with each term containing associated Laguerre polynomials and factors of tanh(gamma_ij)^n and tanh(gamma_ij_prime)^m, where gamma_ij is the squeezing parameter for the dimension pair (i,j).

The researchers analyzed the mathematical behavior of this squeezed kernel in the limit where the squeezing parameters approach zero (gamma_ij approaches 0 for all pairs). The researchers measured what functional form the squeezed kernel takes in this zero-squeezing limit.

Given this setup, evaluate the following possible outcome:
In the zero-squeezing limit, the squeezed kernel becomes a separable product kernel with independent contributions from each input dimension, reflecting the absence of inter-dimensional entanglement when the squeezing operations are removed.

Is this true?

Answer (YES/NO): NO